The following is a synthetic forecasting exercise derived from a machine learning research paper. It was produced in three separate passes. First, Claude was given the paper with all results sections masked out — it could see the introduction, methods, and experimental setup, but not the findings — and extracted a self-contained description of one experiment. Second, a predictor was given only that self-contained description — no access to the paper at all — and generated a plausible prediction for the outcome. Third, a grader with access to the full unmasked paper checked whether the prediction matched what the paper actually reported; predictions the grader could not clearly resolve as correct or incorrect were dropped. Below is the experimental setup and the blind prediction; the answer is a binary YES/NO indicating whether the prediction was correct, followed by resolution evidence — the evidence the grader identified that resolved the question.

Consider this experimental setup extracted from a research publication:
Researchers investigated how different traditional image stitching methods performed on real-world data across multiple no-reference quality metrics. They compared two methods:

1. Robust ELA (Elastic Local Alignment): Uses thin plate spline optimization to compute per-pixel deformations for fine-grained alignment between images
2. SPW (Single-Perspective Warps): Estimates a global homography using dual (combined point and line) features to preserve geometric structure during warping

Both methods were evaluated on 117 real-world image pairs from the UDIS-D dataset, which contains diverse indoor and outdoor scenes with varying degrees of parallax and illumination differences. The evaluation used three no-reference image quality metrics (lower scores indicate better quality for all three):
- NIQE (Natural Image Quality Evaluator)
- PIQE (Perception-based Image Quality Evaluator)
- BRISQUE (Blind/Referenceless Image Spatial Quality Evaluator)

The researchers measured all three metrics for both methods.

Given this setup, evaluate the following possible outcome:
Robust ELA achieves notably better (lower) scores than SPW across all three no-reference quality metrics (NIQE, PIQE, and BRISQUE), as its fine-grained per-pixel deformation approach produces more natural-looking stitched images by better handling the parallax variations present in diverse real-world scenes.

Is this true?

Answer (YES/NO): NO